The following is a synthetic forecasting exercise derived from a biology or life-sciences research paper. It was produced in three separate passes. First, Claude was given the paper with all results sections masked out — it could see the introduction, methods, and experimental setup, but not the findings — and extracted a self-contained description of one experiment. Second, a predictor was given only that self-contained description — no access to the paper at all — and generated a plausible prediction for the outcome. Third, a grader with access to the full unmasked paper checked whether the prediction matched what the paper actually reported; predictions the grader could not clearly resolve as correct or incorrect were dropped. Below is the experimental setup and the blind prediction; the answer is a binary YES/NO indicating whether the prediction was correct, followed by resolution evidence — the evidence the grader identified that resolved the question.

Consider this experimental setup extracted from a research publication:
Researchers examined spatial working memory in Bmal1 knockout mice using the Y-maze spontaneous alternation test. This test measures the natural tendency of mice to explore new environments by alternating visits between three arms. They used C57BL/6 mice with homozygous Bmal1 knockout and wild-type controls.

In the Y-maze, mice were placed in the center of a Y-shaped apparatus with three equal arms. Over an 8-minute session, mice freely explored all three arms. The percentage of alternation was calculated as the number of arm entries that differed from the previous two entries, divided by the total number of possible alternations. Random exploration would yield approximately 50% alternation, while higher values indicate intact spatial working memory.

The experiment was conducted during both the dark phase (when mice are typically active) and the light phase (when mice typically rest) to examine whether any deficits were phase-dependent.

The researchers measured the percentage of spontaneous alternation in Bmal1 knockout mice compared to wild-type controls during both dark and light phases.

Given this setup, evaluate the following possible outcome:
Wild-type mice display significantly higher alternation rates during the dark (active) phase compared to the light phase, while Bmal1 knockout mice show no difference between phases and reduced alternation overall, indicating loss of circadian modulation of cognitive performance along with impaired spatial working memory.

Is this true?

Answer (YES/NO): NO